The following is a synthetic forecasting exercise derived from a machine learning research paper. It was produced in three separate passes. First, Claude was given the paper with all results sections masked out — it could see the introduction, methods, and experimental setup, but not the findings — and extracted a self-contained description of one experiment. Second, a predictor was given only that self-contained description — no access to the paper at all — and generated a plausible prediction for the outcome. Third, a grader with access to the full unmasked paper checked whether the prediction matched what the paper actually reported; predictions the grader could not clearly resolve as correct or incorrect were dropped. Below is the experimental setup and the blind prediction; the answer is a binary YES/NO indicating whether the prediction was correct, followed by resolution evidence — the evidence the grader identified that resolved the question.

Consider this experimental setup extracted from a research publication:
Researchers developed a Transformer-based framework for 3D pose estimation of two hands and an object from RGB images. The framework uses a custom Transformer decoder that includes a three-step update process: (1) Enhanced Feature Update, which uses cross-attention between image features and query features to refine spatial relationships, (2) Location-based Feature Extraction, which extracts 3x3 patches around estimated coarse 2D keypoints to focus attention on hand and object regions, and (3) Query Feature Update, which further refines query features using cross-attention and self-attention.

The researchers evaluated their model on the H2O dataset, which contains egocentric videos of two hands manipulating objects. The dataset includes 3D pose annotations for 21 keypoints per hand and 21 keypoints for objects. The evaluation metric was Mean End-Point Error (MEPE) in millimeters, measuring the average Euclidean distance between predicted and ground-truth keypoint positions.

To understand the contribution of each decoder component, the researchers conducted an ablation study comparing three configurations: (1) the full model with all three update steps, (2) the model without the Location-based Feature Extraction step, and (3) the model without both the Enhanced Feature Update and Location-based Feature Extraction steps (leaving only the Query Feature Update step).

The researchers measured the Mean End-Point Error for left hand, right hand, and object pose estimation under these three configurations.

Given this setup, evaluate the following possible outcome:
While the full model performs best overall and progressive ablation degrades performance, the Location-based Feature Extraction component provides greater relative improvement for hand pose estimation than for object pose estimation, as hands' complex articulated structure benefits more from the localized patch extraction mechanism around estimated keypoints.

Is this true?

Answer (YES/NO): YES